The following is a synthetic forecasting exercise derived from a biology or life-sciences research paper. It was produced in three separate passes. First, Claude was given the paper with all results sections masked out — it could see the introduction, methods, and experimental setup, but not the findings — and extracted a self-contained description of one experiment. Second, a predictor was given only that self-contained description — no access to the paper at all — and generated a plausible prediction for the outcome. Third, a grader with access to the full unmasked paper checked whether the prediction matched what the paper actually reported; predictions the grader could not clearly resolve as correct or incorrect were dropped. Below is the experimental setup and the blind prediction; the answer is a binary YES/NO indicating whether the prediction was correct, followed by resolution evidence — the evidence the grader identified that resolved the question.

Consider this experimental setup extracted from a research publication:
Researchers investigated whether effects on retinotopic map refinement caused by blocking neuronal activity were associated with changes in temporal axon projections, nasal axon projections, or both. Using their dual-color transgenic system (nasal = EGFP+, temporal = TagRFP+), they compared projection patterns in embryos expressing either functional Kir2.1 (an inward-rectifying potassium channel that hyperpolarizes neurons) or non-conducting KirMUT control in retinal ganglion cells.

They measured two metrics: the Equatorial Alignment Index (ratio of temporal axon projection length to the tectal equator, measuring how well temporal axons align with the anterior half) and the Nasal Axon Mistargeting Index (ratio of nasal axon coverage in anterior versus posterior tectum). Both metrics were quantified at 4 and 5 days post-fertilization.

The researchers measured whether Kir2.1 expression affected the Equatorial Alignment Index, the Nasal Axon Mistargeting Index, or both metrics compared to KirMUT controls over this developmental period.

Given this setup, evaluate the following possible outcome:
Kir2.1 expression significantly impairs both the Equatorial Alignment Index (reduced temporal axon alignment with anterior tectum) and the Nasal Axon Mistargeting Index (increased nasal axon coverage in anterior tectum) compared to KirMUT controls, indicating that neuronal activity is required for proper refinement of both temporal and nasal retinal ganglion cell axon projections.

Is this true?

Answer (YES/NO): NO